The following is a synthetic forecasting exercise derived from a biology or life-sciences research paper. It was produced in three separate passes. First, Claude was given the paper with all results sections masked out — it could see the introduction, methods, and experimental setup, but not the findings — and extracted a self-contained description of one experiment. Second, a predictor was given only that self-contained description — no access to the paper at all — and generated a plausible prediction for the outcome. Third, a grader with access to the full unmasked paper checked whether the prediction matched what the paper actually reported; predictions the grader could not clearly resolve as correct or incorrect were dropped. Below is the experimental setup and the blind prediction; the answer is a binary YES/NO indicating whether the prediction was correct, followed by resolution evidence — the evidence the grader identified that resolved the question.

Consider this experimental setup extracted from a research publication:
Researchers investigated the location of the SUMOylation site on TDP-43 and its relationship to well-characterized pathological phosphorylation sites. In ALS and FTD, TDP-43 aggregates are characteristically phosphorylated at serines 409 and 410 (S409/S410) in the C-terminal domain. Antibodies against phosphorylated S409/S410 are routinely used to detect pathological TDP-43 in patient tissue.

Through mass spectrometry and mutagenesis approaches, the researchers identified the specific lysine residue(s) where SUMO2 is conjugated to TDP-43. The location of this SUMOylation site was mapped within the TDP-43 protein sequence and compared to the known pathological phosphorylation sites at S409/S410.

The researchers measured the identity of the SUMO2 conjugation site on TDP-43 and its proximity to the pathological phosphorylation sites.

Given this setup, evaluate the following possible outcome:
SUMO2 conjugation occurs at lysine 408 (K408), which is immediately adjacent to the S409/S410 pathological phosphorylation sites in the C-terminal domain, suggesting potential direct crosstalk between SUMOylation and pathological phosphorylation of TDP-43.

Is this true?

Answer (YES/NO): YES